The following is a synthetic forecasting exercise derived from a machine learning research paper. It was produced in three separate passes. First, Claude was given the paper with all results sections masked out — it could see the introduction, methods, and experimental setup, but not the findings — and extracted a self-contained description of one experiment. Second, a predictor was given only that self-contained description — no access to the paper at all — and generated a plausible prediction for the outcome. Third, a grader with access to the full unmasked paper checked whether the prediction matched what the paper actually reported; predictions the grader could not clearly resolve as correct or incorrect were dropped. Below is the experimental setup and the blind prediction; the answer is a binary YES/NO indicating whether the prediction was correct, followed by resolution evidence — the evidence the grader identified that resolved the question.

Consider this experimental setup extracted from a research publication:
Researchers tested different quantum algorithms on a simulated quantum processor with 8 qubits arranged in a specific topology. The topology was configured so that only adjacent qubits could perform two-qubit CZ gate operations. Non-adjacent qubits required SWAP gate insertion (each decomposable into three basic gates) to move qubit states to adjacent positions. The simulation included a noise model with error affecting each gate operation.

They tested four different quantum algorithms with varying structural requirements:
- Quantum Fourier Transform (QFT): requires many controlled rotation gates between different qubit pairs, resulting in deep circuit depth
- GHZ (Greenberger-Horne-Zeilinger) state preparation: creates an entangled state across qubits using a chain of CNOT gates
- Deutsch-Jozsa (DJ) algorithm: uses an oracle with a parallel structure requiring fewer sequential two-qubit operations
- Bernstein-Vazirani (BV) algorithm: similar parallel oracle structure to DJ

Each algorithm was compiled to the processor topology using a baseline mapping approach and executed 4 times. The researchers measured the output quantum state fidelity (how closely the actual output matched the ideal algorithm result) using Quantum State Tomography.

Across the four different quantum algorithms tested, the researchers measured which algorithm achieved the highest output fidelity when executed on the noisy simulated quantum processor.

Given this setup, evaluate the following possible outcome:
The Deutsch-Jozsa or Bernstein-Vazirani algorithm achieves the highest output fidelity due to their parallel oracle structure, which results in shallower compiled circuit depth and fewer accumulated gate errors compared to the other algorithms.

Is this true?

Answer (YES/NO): YES